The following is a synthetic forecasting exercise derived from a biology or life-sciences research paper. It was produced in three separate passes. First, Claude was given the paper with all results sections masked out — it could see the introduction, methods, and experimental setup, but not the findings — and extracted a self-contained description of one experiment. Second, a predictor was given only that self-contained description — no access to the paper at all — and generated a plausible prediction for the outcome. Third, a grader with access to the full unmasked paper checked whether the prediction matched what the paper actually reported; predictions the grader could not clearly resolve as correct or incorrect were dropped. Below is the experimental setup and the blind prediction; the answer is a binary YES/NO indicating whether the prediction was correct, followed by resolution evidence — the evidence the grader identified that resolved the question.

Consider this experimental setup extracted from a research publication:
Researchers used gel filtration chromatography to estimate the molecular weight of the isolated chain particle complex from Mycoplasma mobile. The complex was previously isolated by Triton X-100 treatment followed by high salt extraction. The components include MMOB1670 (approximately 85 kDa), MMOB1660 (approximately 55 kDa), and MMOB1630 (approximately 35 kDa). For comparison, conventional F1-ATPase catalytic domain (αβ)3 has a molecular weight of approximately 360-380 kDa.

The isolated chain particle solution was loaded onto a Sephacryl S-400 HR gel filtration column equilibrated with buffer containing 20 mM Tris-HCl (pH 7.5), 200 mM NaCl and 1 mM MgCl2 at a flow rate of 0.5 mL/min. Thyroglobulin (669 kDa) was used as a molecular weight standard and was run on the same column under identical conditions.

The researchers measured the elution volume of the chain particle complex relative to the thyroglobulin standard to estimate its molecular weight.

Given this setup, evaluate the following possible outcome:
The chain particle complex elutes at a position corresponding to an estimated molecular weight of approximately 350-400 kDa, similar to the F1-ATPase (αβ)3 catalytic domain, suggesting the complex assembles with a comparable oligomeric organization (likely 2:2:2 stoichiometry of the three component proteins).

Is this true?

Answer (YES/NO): NO